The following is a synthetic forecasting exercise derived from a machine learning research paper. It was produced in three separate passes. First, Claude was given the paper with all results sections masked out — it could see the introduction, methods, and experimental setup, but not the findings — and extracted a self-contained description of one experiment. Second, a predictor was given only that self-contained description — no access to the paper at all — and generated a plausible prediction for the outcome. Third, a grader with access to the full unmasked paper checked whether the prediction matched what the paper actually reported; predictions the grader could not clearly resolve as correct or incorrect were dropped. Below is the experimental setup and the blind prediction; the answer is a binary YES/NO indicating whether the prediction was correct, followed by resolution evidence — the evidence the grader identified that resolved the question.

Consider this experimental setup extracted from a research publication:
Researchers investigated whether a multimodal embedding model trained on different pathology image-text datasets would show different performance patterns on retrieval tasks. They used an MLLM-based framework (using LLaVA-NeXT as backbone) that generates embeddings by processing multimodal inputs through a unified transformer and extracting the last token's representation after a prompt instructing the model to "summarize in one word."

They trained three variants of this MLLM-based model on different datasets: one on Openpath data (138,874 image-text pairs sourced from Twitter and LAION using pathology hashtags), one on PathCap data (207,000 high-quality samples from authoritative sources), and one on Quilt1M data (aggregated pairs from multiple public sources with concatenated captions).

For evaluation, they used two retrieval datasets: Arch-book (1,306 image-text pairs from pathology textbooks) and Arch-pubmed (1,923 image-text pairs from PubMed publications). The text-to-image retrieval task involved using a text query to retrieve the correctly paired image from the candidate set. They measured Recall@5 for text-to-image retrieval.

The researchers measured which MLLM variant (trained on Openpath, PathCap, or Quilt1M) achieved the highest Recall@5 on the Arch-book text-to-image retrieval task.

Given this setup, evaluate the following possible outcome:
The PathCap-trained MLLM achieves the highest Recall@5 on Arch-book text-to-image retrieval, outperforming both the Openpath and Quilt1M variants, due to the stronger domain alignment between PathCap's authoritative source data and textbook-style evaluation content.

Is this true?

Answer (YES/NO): NO